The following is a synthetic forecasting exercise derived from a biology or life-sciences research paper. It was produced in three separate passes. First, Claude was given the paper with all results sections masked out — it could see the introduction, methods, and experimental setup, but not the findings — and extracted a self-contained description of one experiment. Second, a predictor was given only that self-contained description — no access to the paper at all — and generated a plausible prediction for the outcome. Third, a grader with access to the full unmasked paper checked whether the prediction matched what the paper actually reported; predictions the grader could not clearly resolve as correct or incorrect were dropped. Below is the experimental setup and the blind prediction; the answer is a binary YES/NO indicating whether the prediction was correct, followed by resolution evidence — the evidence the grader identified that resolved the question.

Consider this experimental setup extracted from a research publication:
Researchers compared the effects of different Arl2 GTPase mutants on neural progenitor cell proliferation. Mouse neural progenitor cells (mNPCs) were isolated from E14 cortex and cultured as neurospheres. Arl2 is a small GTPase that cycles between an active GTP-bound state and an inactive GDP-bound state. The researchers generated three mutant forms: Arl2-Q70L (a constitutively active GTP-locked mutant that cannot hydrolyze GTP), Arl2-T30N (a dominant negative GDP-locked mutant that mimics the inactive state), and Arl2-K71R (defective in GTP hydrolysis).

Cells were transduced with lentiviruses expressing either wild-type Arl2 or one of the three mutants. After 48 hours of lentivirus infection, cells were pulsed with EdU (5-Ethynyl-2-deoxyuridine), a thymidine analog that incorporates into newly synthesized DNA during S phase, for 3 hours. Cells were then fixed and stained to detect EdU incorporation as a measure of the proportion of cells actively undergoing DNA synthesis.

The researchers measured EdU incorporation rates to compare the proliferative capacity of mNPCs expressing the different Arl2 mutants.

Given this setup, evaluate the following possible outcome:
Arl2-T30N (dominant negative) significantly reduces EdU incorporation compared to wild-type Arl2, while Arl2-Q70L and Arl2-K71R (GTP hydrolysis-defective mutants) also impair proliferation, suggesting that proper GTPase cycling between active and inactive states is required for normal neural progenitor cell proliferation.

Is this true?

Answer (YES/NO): NO